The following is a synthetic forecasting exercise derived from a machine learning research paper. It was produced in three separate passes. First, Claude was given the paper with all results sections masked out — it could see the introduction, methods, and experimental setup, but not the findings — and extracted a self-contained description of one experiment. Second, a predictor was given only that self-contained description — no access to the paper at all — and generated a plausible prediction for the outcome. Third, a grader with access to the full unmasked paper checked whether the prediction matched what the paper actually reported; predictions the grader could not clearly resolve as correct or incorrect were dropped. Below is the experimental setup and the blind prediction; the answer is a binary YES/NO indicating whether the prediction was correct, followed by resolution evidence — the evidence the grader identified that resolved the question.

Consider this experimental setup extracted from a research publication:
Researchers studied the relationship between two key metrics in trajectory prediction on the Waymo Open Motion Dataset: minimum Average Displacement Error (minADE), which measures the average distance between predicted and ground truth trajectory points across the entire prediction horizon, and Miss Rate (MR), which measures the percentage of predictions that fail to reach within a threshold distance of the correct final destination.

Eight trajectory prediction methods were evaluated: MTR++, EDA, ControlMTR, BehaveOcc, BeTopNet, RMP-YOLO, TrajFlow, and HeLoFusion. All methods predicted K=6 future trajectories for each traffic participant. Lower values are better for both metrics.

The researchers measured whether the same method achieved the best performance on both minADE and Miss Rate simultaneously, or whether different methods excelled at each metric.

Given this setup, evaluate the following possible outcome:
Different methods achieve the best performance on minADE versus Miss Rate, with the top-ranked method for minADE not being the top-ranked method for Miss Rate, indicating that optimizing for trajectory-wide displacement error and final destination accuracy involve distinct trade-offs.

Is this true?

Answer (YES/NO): YES